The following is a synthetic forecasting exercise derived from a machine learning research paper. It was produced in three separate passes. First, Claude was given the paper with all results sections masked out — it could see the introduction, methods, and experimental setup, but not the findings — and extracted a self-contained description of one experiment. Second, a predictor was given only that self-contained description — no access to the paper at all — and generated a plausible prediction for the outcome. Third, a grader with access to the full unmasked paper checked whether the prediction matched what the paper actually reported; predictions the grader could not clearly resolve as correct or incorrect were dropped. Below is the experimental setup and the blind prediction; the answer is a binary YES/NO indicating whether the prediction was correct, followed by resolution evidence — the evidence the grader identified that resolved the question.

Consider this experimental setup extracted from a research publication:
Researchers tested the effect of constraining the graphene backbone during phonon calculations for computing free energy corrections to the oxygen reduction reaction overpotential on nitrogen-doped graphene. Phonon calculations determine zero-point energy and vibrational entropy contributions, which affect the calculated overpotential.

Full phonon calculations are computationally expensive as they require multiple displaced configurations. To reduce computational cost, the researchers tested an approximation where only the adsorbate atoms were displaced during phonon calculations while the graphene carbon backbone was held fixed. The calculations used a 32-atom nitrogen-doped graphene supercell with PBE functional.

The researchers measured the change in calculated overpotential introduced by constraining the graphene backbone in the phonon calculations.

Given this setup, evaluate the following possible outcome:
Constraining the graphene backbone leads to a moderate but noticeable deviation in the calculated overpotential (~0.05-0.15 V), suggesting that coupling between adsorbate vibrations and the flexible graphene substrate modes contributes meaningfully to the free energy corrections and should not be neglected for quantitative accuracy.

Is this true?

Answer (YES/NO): NO